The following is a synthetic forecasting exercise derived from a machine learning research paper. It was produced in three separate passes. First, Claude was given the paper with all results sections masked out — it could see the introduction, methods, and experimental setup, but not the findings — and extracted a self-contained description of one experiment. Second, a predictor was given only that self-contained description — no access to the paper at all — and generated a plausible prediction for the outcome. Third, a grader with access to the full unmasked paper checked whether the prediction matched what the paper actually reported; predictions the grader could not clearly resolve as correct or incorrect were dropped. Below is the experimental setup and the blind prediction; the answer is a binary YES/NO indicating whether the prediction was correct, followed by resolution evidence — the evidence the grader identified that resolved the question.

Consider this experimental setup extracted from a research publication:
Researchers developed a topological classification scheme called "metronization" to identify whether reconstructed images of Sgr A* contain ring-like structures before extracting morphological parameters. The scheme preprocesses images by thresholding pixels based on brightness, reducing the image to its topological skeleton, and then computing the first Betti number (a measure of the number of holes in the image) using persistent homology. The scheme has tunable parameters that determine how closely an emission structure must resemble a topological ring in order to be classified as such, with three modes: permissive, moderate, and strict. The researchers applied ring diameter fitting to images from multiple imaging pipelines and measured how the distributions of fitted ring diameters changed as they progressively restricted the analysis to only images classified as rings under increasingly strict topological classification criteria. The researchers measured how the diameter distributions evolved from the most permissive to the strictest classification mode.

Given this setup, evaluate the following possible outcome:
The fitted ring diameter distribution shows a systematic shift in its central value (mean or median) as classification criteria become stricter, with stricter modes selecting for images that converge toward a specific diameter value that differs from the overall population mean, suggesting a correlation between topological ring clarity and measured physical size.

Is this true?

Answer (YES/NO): NO